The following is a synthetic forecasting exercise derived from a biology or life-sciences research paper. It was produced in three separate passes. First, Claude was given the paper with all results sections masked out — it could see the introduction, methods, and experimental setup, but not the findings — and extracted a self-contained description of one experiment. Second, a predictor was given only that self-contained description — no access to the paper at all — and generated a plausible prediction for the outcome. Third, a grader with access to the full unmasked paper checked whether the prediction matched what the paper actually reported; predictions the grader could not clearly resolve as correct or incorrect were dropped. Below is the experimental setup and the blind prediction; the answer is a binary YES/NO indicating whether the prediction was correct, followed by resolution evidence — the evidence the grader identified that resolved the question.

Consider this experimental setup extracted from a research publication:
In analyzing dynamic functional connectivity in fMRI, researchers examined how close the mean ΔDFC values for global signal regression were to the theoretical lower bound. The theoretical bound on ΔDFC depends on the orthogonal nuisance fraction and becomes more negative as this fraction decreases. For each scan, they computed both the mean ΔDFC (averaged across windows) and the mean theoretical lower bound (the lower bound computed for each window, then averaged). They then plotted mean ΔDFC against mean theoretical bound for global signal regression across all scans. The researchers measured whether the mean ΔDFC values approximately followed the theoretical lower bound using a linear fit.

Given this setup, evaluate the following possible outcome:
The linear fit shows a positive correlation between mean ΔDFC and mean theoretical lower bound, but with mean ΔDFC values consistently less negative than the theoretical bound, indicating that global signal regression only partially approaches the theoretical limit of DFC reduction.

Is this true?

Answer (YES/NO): NO